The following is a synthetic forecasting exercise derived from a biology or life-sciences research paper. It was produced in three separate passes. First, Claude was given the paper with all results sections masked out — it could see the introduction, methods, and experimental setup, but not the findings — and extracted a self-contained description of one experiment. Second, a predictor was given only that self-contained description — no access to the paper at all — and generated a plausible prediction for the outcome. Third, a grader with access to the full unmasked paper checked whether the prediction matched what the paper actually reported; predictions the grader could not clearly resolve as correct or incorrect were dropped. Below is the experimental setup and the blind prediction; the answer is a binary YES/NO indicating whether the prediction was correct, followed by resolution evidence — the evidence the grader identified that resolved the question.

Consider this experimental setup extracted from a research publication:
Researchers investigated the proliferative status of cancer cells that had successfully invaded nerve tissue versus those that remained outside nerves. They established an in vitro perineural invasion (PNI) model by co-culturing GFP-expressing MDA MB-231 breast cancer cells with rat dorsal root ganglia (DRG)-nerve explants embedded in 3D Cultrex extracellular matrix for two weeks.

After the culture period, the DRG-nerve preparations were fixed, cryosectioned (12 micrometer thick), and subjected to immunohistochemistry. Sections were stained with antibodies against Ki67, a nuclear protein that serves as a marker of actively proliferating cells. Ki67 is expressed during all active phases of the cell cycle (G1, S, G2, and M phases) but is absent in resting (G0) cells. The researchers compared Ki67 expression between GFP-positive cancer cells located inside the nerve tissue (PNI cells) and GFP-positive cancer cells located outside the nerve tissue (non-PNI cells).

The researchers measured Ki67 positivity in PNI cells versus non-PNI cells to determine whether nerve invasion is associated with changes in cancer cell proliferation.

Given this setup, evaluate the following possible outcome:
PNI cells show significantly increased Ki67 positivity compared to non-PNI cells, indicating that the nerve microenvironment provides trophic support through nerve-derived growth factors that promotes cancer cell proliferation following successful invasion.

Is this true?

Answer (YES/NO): NO